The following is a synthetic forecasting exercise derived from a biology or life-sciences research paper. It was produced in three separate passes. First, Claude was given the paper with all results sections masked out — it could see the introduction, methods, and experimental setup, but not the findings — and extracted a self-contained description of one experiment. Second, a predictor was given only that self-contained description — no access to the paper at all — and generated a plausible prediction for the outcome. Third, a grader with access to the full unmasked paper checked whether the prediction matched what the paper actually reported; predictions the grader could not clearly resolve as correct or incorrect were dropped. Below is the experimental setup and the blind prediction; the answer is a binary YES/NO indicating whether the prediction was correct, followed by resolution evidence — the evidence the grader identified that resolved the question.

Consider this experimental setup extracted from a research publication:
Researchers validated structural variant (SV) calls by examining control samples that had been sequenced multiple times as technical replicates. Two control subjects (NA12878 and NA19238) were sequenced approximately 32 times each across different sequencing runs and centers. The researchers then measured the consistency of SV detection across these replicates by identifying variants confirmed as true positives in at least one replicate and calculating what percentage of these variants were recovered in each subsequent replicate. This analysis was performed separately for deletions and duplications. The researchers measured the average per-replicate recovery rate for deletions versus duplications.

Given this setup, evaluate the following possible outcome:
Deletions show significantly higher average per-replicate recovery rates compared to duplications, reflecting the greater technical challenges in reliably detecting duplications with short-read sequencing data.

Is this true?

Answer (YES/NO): YES